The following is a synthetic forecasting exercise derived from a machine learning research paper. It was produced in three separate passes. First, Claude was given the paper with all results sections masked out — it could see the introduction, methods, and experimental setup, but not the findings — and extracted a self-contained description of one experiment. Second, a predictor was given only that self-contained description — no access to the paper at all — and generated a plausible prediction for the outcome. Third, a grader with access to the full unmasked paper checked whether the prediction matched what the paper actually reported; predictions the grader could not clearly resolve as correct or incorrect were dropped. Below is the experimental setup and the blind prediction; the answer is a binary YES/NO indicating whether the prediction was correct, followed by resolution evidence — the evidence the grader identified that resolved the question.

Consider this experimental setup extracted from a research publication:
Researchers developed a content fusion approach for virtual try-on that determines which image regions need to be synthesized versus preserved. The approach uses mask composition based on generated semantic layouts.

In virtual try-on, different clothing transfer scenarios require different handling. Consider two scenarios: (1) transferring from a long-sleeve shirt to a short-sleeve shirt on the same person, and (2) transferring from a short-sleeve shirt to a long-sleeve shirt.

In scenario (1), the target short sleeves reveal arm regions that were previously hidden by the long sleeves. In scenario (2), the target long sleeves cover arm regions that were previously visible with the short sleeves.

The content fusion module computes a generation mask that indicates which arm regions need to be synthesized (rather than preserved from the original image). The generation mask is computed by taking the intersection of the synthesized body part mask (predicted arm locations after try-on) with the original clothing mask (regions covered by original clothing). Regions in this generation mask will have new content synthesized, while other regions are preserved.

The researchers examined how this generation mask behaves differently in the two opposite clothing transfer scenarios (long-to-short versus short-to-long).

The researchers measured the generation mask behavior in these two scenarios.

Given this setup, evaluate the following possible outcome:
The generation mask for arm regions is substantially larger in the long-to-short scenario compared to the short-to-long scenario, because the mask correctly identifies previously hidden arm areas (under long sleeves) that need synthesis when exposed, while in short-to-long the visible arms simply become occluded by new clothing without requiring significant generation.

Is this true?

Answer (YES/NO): YES